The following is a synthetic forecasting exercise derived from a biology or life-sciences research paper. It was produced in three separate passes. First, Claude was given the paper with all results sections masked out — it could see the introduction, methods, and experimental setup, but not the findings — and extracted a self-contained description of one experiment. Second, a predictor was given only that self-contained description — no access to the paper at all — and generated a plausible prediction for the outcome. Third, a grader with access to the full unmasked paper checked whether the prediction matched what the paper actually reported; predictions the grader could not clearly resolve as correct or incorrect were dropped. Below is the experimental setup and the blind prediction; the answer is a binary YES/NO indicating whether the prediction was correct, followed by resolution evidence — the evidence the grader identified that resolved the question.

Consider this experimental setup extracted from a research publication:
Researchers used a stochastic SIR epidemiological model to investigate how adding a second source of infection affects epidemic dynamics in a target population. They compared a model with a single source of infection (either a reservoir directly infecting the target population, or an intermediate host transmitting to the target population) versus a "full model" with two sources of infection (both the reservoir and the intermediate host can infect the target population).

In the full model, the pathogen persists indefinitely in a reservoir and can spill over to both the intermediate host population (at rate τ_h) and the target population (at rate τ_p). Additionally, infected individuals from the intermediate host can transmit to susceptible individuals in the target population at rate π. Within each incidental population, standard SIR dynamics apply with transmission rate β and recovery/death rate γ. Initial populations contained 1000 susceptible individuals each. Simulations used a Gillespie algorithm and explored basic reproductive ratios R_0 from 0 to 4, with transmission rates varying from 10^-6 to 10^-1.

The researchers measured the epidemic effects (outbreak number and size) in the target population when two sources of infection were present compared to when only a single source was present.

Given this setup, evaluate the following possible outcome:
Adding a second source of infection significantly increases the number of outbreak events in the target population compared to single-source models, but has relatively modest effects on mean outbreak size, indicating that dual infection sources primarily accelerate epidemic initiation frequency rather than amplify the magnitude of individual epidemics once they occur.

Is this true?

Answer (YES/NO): NO